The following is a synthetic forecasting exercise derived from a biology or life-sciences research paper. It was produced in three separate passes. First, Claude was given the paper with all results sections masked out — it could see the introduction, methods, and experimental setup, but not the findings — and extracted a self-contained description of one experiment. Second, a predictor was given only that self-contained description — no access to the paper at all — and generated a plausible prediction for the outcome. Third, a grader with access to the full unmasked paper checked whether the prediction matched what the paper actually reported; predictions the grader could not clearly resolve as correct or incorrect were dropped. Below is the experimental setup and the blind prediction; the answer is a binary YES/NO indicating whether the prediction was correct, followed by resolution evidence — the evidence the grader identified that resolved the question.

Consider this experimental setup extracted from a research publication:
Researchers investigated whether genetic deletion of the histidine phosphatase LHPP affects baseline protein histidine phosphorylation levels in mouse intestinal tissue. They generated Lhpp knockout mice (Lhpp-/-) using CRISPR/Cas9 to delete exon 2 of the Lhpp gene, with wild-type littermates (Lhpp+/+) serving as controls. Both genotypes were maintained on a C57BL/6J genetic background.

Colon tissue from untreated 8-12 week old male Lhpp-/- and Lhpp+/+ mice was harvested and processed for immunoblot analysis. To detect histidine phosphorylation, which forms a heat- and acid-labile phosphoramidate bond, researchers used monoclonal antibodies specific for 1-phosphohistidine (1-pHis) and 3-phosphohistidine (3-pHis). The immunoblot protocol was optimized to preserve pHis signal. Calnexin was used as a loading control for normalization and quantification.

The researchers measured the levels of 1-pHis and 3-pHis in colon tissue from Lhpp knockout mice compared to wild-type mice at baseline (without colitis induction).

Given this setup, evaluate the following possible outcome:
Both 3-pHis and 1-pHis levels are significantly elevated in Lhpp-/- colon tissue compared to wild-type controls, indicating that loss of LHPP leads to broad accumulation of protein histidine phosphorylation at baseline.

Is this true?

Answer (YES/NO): NO